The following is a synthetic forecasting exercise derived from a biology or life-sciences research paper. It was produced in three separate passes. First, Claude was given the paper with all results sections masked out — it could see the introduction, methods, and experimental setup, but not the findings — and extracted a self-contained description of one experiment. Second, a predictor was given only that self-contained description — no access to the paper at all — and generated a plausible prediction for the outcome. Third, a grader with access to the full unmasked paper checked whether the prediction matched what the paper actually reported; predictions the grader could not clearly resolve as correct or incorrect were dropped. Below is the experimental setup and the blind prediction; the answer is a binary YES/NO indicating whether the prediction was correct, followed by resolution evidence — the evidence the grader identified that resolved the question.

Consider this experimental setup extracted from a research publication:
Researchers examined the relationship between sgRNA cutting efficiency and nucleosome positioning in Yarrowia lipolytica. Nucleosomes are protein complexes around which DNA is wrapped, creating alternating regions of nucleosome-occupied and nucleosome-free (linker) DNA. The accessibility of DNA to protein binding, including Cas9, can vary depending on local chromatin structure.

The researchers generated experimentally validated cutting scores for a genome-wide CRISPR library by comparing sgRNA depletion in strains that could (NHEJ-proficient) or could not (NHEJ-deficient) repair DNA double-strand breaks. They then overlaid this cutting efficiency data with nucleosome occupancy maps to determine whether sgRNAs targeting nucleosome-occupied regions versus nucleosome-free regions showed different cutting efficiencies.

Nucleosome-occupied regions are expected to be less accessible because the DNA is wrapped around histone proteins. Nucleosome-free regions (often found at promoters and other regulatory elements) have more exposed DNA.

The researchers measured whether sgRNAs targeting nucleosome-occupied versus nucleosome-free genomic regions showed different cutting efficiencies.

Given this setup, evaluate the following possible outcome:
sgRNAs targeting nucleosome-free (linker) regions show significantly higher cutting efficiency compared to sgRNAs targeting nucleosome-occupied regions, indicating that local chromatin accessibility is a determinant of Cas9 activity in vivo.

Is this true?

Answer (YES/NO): YES